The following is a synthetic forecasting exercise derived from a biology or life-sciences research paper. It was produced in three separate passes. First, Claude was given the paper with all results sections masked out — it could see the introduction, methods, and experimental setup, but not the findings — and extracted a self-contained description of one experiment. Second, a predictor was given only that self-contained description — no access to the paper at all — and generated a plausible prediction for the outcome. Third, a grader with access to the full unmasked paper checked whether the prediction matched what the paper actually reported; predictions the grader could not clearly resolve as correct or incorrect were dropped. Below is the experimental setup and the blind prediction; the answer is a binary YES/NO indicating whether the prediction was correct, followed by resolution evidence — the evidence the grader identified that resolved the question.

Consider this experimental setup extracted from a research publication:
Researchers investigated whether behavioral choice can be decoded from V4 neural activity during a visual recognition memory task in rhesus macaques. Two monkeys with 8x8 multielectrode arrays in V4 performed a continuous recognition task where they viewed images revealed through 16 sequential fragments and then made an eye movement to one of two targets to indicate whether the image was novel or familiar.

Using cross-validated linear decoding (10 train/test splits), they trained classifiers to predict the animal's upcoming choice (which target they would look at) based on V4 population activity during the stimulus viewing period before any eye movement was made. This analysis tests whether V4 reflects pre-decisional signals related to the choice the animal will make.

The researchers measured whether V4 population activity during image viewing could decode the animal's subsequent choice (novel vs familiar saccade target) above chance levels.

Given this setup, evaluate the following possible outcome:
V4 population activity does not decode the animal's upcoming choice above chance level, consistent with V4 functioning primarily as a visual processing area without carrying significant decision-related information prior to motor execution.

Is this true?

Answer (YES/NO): NO